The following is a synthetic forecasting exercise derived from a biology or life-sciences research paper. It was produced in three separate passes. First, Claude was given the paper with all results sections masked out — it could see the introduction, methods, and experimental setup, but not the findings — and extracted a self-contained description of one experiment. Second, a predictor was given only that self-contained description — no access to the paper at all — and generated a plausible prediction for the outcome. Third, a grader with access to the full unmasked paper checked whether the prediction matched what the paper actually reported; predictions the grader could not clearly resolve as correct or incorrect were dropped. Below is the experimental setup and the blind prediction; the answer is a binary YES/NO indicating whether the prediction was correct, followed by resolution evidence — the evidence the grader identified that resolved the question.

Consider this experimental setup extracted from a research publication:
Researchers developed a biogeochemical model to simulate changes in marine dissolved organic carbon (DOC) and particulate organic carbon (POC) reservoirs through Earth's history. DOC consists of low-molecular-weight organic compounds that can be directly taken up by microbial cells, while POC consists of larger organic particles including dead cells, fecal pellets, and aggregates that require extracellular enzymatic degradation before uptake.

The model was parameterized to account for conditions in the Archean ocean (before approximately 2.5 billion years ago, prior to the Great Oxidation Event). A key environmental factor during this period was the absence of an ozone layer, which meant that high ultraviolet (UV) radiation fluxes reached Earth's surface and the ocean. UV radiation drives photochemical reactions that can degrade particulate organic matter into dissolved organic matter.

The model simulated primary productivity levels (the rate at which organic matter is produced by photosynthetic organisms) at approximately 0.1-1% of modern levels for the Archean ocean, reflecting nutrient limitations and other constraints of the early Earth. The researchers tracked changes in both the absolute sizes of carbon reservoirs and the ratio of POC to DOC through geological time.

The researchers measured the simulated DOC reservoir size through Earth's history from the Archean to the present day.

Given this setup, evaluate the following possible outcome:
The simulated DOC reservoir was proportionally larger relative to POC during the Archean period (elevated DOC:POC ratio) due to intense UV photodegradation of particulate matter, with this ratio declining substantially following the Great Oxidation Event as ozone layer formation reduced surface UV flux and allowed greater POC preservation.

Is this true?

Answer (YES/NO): YES